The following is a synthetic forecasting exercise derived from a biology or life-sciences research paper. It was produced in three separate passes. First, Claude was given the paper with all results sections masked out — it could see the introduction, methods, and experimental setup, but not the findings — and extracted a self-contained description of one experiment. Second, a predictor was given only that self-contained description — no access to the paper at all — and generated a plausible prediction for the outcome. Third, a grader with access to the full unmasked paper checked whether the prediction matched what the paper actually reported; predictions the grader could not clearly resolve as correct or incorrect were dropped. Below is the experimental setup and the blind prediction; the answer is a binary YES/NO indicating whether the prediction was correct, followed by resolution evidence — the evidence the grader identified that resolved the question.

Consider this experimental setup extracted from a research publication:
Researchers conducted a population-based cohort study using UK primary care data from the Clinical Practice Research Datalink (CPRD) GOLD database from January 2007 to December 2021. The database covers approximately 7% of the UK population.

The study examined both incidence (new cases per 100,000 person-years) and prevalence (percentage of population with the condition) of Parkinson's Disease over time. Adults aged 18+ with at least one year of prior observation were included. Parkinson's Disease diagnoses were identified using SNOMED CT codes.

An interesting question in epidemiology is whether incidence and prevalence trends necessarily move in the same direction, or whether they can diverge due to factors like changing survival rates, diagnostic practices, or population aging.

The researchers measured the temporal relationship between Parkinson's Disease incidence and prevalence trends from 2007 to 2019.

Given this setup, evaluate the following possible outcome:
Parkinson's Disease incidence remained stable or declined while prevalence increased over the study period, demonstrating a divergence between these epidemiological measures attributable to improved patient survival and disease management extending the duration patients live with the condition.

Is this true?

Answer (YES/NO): YES